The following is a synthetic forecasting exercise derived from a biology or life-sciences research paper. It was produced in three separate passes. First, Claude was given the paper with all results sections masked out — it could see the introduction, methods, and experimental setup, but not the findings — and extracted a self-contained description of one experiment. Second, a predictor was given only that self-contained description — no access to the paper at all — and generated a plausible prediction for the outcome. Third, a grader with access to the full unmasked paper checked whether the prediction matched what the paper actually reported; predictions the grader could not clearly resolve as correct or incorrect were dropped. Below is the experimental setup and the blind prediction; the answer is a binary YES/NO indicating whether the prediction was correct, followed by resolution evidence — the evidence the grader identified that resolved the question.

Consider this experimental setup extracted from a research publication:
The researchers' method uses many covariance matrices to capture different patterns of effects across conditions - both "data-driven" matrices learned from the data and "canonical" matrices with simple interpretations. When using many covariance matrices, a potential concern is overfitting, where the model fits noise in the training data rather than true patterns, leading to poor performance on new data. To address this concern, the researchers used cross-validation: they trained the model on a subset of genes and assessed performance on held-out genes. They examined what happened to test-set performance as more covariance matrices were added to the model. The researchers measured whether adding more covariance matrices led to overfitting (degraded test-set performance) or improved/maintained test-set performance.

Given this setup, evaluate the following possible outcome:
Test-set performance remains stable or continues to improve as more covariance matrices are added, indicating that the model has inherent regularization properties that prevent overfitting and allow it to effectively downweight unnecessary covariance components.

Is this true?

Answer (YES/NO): YES